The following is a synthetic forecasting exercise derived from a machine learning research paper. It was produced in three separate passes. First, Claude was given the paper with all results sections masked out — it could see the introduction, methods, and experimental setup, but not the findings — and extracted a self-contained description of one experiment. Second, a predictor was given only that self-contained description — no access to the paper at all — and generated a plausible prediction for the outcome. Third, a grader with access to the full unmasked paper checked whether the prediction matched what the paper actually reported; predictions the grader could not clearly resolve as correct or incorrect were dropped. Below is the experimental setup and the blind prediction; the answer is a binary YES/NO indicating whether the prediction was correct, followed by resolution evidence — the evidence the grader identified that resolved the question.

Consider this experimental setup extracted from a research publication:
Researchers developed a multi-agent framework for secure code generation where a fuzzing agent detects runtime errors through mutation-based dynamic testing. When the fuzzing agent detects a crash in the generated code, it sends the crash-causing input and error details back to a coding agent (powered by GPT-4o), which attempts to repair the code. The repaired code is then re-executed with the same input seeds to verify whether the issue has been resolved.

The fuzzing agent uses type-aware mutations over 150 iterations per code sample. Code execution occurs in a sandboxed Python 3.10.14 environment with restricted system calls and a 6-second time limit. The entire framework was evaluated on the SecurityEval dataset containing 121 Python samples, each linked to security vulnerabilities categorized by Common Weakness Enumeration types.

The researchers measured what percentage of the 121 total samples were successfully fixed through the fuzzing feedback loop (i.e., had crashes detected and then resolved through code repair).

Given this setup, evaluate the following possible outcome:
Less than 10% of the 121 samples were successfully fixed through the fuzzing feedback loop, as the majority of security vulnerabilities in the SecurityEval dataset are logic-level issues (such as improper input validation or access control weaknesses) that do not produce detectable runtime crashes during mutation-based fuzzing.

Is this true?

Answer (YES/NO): YES